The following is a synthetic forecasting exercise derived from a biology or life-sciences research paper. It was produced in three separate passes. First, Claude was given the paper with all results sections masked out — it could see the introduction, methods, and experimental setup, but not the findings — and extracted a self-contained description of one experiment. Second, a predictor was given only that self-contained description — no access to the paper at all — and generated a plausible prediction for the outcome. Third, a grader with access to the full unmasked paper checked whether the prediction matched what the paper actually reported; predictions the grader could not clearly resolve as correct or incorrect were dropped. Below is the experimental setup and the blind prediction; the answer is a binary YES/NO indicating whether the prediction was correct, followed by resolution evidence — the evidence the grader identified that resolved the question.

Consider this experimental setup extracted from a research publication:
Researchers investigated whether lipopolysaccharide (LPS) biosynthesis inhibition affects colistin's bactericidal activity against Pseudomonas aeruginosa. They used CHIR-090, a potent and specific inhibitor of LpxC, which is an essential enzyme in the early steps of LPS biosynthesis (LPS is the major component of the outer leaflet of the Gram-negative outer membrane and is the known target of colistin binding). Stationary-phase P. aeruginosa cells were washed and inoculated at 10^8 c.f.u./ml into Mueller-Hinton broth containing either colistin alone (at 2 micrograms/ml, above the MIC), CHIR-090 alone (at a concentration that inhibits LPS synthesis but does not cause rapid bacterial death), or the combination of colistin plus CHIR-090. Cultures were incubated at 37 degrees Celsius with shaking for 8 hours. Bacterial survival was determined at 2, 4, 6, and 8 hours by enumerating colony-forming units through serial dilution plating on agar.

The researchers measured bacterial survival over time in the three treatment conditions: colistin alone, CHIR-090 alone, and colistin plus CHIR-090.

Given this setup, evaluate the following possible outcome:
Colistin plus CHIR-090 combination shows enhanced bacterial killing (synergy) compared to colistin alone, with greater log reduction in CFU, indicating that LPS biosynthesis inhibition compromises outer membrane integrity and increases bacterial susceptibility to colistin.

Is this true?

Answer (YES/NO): NO